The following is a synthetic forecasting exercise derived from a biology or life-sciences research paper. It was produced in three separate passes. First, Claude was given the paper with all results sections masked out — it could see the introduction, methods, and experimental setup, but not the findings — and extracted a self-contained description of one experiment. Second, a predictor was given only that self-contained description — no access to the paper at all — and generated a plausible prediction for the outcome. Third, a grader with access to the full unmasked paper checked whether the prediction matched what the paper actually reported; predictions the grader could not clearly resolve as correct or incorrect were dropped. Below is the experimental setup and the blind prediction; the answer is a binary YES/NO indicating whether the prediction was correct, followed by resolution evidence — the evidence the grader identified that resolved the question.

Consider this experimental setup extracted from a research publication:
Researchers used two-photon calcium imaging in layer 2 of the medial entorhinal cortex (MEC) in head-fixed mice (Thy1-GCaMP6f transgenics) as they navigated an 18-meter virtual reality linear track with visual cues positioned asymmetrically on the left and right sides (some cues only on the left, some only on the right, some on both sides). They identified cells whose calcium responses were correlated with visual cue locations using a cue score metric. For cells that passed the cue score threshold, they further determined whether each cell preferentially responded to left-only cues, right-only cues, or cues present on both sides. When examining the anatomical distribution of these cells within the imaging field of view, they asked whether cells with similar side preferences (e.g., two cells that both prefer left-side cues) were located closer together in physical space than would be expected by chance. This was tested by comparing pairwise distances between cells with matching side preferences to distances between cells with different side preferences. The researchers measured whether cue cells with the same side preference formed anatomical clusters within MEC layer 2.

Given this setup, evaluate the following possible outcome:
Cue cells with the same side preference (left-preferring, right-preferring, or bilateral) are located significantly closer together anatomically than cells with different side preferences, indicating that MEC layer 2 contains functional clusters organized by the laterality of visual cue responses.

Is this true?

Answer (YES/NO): YES